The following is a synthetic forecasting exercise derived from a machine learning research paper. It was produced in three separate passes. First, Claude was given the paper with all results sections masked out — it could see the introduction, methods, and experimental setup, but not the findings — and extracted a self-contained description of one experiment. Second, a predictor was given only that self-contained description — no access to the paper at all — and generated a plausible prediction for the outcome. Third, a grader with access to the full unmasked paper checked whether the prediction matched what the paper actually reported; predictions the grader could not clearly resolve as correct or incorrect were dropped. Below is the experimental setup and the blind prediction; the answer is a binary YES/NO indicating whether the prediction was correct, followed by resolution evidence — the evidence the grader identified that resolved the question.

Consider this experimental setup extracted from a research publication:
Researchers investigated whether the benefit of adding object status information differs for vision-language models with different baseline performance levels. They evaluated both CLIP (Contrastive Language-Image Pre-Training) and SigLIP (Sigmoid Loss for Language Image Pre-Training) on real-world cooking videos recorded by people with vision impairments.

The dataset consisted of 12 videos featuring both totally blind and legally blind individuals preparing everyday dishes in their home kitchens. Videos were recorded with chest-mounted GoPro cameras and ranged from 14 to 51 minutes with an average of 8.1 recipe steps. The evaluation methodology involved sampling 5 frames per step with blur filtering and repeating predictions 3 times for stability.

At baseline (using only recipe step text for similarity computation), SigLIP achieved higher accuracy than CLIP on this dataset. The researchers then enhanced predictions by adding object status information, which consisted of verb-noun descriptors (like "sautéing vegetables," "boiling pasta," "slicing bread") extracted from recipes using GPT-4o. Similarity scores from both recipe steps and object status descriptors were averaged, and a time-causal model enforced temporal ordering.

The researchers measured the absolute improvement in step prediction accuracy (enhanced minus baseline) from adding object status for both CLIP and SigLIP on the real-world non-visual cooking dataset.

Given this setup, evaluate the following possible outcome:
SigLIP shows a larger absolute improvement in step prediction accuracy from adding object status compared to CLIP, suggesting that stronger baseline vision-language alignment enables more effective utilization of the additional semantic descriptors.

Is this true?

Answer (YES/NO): YES